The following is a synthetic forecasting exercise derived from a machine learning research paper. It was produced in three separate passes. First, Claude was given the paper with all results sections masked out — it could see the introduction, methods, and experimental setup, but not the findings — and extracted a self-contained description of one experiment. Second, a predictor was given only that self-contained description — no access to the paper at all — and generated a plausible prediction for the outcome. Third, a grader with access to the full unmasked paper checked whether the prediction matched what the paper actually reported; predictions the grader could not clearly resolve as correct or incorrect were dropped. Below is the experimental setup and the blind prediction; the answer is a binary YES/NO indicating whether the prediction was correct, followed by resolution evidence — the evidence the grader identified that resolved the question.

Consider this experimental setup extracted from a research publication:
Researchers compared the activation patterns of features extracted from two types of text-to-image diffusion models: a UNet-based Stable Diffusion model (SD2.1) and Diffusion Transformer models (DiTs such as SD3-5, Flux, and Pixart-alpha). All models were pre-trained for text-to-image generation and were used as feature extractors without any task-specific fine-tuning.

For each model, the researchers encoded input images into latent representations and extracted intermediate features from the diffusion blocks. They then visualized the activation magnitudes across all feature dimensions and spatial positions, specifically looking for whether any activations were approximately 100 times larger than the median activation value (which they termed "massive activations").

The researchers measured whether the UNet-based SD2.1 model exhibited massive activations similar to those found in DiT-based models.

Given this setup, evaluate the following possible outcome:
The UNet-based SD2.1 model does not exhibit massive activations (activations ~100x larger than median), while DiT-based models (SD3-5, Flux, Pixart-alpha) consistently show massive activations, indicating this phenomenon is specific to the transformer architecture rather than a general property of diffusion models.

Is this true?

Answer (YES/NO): YES